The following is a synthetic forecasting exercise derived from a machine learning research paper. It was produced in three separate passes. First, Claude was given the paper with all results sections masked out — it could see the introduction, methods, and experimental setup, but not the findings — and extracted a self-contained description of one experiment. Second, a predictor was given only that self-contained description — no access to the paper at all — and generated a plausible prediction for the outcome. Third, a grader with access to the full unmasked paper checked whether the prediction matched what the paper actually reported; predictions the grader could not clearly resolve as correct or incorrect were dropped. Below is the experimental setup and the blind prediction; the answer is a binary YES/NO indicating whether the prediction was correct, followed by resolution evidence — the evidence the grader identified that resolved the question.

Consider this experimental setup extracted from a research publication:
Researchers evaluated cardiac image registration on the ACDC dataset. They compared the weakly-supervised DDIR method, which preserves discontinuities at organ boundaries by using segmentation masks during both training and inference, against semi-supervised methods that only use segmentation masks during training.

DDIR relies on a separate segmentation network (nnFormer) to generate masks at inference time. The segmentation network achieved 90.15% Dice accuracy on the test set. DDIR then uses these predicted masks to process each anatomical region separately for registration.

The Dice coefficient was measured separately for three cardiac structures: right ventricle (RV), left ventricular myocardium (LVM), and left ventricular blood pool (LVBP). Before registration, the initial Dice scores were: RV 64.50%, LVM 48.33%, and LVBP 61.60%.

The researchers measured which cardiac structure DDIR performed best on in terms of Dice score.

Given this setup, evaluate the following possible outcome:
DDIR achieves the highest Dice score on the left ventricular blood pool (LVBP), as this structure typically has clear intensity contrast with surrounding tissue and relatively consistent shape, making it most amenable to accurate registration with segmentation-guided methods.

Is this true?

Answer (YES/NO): NO